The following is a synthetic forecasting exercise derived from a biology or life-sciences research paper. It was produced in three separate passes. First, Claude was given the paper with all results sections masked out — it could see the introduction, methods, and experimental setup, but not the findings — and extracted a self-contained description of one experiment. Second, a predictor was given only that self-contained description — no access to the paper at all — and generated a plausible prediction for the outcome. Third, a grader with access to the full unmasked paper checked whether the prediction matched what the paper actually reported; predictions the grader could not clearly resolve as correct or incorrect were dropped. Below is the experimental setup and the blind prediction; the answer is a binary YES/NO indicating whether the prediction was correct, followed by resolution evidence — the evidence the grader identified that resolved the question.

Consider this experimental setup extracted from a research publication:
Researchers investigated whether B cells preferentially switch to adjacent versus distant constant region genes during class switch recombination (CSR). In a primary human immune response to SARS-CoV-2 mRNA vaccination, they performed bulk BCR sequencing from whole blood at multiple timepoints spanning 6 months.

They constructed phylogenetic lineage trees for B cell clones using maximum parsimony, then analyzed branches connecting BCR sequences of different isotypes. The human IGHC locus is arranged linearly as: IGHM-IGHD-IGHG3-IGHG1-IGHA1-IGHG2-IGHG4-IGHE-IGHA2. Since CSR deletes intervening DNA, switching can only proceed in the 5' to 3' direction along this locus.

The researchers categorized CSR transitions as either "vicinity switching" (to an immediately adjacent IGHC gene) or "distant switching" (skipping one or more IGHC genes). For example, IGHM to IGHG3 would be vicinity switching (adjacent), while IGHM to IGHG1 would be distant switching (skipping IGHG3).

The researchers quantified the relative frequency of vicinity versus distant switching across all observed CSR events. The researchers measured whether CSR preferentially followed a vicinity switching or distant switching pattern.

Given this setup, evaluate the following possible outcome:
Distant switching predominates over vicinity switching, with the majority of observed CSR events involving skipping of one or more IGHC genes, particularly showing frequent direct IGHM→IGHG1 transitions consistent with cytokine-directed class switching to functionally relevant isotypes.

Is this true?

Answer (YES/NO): NO